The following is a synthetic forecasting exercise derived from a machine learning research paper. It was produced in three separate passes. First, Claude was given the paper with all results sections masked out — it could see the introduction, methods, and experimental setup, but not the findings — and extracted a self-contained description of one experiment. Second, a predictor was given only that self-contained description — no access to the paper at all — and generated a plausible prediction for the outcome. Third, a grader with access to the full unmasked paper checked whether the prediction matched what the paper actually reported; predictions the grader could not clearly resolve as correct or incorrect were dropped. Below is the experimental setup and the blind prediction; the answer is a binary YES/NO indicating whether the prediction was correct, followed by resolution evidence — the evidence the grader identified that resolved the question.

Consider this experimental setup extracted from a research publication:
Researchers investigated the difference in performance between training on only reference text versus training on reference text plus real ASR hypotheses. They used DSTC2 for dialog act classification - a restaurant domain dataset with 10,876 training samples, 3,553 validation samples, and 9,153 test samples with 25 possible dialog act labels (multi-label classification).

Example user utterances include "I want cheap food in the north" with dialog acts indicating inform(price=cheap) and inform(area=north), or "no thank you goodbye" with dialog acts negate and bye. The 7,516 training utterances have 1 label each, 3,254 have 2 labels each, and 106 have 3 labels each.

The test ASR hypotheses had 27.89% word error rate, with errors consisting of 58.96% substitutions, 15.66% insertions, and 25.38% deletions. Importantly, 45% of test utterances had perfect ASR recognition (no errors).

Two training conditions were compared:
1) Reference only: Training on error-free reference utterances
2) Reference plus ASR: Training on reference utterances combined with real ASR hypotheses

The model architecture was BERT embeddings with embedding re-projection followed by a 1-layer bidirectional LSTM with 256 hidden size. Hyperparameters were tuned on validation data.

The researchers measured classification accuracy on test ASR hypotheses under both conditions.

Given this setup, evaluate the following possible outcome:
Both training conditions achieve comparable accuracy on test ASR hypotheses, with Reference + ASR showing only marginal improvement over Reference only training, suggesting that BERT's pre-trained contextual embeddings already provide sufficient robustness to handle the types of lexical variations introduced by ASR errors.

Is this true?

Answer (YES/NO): NO